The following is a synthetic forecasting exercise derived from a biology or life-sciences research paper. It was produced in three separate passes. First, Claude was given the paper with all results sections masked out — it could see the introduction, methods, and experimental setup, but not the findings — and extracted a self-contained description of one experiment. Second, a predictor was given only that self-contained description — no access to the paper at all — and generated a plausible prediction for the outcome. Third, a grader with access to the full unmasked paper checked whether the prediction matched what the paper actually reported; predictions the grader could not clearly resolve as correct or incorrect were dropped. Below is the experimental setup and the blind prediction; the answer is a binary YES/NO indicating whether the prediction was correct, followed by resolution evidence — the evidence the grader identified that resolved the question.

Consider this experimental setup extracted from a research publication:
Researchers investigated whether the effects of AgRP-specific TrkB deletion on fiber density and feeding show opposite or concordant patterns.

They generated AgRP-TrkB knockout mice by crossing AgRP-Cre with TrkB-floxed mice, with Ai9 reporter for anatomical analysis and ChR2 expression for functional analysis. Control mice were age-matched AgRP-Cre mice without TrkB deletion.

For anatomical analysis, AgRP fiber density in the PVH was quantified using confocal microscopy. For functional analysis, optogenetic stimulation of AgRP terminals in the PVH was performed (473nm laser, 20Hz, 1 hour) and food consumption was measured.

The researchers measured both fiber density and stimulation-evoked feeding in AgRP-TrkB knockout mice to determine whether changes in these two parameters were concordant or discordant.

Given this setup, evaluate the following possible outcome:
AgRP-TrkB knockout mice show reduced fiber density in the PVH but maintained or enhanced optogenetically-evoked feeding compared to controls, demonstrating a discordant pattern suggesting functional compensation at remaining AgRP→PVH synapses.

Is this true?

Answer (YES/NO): YES